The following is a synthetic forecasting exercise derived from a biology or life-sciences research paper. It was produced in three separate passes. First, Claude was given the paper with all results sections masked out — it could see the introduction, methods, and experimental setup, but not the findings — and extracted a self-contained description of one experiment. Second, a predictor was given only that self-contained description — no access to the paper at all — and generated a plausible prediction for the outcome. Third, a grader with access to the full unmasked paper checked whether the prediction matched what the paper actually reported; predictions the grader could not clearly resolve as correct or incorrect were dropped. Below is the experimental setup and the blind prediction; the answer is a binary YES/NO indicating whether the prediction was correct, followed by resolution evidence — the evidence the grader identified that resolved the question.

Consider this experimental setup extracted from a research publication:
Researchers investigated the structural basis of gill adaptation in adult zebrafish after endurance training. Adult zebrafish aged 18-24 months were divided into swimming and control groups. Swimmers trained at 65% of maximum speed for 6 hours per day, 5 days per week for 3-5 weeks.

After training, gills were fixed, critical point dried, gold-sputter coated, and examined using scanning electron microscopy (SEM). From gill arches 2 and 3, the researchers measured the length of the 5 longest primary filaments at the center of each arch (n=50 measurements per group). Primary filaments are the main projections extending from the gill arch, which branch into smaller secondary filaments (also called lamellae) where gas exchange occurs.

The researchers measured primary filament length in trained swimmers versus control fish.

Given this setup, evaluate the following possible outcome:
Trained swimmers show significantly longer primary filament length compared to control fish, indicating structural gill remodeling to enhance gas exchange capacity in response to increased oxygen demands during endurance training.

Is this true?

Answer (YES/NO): YES